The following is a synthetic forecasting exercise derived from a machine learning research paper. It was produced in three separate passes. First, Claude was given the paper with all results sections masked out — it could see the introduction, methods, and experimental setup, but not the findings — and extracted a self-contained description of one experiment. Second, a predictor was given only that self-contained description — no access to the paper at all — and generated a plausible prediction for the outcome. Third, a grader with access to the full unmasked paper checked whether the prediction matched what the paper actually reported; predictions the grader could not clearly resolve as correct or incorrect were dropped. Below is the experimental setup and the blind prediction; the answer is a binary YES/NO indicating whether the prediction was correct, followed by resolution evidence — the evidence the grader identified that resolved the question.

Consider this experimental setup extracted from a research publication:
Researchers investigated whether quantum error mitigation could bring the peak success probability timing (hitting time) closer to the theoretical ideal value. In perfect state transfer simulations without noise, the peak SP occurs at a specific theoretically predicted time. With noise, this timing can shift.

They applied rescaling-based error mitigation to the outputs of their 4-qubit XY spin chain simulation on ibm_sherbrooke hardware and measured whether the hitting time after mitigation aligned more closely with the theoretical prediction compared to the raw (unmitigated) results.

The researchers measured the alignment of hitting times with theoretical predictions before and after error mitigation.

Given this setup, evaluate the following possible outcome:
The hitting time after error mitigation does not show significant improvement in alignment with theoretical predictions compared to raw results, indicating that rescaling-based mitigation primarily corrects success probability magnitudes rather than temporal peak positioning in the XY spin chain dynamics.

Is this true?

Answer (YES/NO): NO